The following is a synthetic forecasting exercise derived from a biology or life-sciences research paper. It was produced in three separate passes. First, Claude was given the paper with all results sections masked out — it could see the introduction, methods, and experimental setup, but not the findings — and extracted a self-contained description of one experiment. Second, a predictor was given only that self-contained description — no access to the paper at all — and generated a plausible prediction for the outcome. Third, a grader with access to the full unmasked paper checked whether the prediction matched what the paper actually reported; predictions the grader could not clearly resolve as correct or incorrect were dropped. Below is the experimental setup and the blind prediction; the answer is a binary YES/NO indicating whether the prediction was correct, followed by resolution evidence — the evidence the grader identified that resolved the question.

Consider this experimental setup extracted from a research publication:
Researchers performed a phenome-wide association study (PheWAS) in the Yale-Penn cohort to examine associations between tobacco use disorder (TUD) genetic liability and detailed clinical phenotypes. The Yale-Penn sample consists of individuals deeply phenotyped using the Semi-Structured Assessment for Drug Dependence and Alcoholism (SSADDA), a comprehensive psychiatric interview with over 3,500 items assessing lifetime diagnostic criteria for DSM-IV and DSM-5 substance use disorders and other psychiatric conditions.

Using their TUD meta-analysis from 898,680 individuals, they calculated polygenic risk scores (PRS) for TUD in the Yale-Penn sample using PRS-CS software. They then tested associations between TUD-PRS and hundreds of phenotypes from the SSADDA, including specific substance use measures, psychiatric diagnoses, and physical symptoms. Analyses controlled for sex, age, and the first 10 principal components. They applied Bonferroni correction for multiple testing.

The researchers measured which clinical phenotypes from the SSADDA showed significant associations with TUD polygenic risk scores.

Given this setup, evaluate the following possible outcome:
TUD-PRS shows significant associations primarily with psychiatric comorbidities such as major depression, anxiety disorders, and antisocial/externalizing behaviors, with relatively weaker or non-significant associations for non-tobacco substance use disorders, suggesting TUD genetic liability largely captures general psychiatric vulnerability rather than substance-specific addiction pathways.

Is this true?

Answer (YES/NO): NO